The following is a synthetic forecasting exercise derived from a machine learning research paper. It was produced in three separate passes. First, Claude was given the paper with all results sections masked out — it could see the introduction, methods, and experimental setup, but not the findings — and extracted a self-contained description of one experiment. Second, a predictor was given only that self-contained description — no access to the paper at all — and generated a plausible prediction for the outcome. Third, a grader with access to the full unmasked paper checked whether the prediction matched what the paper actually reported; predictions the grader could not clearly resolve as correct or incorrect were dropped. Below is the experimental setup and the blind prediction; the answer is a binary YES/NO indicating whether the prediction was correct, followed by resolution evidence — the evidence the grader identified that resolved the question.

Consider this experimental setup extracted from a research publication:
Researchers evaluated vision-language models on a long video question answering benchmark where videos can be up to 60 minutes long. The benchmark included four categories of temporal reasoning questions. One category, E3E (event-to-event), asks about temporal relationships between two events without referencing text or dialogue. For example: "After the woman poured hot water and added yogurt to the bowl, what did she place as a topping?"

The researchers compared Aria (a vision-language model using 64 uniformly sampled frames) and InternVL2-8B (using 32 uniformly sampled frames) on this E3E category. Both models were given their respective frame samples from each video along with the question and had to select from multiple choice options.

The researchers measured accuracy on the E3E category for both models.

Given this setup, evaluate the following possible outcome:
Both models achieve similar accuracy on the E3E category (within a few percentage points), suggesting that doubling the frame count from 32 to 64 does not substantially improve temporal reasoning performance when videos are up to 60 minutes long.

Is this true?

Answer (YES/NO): NO